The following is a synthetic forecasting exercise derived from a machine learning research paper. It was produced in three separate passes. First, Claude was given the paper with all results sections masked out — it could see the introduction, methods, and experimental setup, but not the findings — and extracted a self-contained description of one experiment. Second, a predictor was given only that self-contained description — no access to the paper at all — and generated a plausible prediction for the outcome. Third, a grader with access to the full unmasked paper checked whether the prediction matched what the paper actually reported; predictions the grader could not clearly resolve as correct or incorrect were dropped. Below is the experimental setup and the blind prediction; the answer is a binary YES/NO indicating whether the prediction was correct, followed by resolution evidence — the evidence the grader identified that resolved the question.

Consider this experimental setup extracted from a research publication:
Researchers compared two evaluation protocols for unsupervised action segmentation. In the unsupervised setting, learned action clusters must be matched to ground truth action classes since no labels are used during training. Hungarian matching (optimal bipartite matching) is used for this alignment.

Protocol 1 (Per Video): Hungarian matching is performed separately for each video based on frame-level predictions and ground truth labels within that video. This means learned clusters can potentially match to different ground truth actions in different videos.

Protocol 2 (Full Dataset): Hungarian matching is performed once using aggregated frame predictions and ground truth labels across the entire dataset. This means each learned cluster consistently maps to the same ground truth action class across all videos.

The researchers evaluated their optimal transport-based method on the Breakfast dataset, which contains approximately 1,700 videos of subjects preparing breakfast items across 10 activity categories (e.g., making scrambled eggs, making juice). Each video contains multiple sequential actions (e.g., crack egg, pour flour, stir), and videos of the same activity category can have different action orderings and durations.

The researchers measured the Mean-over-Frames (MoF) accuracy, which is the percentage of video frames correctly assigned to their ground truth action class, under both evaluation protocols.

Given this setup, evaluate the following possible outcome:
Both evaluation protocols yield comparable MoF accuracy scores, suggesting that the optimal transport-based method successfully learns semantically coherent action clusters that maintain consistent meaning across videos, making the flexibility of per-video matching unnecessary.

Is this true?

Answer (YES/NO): NO